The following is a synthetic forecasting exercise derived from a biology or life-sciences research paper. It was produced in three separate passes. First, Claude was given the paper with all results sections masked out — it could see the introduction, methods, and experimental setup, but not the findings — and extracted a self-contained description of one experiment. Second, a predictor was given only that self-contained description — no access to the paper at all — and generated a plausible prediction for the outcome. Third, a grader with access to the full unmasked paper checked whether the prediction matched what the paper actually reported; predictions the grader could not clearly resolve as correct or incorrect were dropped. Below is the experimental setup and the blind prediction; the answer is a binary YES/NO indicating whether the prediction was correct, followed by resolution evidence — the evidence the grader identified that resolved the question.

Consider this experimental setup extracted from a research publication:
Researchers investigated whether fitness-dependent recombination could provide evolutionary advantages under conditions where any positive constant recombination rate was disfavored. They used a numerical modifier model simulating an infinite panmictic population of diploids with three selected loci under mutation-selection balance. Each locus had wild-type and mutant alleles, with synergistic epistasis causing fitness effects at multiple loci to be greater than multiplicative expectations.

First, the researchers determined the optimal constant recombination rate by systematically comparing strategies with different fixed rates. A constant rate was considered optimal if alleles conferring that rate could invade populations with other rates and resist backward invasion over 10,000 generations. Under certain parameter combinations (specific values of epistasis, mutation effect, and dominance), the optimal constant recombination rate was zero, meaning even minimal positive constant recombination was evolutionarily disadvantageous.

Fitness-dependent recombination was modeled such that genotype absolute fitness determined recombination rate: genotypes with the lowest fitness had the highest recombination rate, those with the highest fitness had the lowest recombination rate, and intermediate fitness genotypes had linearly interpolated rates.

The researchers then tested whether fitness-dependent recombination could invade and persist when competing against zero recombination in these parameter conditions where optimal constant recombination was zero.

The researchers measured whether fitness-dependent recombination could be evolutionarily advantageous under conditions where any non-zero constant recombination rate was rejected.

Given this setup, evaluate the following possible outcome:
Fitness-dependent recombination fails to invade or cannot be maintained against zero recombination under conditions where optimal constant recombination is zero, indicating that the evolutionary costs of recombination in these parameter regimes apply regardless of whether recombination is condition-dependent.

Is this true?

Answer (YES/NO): NO